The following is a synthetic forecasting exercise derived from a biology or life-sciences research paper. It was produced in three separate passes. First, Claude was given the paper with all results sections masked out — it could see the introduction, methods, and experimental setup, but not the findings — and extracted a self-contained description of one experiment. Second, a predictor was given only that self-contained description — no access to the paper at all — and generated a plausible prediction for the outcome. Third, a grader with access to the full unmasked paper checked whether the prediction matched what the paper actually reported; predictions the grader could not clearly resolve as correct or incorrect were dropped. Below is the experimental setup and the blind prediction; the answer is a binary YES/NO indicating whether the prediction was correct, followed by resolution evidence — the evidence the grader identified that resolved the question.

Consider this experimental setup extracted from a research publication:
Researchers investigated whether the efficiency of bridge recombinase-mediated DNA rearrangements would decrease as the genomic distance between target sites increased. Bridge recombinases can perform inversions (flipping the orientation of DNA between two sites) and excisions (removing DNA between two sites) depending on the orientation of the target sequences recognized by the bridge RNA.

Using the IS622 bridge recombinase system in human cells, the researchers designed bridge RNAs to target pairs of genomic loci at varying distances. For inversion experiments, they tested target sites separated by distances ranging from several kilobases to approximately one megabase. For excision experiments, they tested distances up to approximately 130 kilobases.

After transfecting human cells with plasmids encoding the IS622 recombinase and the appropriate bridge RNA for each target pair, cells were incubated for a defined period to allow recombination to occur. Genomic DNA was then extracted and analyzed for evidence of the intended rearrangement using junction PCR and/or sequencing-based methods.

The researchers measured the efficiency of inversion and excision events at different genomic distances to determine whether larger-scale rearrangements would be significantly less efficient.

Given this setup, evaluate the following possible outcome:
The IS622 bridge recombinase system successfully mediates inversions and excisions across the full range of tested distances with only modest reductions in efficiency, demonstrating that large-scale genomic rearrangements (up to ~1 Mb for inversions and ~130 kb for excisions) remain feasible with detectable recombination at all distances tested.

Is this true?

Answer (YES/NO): YES